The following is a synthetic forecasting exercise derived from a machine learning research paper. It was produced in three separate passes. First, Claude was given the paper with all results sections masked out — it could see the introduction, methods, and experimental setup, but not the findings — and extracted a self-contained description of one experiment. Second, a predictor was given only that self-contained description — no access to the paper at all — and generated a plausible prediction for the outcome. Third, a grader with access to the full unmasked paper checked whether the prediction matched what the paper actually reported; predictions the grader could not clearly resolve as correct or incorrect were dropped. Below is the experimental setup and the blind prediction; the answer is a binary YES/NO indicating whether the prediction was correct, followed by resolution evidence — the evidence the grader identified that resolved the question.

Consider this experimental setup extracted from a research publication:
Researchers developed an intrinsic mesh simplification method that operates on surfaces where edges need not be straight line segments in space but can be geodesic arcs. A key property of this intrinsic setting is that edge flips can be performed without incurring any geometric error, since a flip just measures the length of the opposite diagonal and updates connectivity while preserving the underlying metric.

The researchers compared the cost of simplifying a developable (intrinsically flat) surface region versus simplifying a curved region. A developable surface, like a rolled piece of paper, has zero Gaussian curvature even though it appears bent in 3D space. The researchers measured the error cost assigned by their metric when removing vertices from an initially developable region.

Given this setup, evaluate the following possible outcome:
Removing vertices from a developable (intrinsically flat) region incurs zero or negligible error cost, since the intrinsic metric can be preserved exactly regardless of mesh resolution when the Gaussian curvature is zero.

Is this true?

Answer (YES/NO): YES